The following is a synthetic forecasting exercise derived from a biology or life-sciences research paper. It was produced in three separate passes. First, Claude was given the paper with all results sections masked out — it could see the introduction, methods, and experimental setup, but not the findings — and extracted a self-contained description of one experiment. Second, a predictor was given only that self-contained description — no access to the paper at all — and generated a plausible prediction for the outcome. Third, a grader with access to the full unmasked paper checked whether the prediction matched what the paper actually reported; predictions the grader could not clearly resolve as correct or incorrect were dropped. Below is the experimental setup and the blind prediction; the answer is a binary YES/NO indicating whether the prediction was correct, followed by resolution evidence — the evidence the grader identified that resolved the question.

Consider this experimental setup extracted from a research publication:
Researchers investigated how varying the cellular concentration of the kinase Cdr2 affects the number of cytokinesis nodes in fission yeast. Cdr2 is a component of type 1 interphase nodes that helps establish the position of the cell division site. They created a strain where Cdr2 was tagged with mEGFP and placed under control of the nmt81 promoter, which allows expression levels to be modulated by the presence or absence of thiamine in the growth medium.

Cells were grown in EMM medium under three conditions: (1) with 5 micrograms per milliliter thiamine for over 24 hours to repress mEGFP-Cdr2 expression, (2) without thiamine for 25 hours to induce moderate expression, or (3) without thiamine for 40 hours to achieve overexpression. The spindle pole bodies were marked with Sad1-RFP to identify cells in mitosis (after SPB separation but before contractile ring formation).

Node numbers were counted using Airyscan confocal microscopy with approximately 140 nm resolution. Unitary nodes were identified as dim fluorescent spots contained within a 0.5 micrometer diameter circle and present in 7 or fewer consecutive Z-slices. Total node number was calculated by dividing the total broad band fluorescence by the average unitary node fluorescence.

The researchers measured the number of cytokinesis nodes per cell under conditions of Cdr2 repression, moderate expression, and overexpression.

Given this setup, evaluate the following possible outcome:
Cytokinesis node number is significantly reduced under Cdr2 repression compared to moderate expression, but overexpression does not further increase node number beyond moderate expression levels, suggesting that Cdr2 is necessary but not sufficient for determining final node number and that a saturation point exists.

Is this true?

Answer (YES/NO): NO